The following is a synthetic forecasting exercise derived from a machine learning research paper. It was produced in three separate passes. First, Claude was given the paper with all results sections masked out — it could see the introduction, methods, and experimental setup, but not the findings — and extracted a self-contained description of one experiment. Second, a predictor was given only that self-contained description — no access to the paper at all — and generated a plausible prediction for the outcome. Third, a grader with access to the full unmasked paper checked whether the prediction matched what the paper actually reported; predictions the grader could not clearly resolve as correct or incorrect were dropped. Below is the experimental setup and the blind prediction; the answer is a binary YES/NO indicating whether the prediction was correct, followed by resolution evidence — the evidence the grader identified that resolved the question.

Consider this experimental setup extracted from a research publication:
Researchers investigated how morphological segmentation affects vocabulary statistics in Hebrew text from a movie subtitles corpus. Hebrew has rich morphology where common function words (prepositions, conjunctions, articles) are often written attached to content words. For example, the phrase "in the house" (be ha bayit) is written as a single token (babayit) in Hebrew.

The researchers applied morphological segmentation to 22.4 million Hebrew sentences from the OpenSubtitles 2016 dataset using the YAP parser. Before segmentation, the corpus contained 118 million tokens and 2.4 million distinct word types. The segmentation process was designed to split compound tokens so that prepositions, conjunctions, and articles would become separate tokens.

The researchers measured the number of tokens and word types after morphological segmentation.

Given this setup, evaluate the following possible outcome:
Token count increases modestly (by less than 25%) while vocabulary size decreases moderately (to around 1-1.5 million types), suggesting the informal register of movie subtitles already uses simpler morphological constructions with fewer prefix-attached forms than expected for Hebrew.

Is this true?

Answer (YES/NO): NO